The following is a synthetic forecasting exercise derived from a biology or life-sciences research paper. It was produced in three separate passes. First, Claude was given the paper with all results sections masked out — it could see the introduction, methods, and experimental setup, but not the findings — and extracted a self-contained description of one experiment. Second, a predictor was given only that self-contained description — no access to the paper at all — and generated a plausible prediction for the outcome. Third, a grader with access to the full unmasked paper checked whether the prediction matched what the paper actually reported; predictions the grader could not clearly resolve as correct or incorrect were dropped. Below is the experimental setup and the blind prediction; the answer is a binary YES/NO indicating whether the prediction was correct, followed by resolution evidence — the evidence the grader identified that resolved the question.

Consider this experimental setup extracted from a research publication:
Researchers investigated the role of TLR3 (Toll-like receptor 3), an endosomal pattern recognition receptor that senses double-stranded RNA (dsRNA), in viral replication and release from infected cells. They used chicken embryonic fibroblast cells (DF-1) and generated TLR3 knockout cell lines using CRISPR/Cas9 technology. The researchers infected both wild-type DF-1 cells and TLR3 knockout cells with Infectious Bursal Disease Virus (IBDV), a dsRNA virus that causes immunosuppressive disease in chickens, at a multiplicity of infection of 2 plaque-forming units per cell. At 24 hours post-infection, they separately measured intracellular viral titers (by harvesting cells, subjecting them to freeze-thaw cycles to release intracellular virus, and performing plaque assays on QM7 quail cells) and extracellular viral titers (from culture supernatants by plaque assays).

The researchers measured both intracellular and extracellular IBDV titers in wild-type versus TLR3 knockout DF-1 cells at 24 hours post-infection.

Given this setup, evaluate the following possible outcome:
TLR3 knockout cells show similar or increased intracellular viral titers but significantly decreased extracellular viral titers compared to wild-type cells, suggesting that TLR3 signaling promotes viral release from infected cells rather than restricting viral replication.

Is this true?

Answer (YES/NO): YES